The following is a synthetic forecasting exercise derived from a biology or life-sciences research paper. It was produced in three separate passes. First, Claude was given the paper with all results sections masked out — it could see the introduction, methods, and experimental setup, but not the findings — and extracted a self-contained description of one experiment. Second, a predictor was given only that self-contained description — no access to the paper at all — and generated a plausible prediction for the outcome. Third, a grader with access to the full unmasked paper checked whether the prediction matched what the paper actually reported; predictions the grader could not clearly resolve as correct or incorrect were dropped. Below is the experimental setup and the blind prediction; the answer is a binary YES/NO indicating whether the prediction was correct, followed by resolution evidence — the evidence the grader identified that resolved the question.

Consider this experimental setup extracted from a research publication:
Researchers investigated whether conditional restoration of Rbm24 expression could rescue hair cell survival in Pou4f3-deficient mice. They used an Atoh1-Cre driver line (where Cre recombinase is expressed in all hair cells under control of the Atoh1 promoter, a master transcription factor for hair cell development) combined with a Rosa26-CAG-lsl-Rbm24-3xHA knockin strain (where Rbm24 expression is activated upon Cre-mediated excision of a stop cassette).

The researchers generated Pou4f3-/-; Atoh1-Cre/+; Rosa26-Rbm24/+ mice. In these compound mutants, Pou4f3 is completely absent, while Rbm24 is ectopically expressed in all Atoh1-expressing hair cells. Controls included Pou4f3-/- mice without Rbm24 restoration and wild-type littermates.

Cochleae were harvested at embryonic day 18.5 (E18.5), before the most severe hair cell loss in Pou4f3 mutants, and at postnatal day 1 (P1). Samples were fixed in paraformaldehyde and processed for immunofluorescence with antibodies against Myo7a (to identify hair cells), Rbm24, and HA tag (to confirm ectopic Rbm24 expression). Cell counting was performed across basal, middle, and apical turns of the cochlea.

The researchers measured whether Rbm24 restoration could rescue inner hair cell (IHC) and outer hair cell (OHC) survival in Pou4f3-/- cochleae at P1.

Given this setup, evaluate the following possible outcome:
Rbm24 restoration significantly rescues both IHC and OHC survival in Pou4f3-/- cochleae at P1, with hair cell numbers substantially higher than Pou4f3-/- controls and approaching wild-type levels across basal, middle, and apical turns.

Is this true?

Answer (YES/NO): NO